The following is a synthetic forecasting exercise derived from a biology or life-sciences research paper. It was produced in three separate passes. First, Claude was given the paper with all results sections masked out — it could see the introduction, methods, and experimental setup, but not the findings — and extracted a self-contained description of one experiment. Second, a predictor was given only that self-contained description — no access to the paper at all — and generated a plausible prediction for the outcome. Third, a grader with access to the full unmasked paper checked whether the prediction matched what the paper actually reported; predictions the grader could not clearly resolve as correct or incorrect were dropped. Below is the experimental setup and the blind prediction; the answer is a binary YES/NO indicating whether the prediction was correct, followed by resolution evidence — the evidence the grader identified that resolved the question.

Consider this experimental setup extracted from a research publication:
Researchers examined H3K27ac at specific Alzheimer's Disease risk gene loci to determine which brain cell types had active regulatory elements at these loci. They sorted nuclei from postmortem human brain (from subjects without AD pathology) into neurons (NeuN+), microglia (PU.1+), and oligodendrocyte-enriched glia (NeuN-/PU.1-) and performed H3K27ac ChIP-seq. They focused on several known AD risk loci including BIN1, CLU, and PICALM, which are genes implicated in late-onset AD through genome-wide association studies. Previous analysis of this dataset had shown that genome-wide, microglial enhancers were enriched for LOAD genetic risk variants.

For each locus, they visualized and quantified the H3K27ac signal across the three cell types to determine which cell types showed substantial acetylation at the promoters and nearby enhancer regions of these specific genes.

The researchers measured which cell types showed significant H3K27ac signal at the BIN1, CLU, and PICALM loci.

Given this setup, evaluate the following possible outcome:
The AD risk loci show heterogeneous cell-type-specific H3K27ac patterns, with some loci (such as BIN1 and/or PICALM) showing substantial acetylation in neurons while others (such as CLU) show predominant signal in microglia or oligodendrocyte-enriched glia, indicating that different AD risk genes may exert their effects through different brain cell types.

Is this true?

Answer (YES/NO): NO